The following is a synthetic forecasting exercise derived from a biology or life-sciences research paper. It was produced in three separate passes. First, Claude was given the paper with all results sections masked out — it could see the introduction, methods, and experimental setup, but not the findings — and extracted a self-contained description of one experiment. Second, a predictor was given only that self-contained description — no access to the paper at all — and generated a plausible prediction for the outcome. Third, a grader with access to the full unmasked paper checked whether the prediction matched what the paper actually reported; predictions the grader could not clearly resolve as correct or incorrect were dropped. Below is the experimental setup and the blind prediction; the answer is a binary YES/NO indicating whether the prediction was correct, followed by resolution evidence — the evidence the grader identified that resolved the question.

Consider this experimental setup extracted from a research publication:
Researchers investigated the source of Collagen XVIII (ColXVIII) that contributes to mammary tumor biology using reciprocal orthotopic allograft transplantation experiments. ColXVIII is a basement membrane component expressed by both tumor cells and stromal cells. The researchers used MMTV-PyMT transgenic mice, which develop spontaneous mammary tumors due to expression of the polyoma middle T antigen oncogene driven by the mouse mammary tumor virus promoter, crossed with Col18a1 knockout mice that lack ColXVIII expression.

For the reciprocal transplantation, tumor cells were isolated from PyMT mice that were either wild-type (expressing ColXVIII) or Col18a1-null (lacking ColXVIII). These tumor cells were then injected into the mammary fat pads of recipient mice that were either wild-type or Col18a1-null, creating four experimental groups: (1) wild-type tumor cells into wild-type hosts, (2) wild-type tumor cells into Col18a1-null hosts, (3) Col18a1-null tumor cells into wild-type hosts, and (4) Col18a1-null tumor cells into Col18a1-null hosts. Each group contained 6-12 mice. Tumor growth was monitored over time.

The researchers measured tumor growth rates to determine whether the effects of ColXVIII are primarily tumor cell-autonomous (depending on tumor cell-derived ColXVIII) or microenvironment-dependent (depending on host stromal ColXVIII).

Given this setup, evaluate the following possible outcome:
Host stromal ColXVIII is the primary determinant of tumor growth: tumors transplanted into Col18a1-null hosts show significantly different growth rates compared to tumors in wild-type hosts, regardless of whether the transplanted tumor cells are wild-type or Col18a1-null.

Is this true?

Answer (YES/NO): NO